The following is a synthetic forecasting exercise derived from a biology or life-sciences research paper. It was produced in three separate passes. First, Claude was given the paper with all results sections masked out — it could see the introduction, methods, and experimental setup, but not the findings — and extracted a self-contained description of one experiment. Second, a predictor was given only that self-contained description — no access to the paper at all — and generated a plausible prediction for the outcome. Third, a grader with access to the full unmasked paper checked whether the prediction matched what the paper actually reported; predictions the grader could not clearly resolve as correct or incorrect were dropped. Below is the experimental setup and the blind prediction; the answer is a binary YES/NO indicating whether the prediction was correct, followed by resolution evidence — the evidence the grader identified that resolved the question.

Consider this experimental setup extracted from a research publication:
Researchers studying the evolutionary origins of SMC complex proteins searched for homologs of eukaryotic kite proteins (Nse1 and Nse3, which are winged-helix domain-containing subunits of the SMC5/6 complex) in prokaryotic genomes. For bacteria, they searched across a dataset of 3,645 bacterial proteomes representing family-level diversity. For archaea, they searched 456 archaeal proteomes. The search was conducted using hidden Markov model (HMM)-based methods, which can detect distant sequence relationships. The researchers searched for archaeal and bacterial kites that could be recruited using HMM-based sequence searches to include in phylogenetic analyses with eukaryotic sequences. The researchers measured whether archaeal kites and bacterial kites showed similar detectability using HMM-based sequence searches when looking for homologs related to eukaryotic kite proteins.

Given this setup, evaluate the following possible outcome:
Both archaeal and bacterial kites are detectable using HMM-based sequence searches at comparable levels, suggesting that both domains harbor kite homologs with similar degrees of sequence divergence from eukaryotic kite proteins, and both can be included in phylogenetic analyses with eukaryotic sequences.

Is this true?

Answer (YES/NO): NO